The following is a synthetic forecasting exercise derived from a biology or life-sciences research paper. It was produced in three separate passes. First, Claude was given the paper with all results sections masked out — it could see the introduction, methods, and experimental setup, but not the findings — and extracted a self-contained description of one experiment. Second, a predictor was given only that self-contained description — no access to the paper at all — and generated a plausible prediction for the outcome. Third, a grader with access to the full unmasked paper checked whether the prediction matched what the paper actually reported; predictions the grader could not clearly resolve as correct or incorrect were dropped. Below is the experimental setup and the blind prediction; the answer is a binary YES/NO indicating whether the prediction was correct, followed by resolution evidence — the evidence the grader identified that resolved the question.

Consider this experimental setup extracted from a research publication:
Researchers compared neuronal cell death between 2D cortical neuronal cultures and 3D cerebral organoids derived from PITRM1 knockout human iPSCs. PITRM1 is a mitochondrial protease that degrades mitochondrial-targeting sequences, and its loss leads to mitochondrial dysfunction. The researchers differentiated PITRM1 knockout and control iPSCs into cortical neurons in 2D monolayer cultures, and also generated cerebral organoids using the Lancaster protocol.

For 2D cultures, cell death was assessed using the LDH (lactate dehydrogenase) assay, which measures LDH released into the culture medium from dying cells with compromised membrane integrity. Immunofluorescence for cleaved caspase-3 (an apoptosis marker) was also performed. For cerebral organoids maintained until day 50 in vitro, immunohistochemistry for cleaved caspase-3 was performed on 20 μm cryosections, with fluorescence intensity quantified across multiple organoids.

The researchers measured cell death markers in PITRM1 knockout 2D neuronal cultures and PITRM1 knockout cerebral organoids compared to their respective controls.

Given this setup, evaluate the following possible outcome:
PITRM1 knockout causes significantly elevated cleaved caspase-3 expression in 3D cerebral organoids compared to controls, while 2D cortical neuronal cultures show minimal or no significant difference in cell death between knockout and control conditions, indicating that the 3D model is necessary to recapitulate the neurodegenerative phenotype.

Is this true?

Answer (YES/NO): YES